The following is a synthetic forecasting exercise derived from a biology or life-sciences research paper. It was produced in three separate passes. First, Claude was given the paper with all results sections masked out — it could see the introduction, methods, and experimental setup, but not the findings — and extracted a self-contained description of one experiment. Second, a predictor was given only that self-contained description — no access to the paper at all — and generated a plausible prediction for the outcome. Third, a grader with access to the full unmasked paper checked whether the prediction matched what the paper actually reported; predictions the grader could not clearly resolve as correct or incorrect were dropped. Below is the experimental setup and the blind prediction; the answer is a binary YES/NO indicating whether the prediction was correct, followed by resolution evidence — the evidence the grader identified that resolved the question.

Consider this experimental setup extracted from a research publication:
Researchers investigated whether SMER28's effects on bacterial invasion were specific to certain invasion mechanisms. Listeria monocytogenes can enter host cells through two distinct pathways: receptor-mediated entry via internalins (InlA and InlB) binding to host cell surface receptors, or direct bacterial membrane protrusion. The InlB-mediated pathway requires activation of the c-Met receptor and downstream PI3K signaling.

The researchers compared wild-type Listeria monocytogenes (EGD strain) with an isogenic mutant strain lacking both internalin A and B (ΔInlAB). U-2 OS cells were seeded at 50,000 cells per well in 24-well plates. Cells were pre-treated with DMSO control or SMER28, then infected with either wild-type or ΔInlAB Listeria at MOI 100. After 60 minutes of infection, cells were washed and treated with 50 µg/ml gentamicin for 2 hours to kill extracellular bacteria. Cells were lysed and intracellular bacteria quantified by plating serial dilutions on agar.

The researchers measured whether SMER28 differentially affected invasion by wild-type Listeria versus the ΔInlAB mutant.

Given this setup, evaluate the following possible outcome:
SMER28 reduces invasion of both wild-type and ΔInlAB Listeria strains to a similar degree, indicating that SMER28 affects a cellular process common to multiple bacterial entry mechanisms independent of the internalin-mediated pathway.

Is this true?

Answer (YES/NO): NO